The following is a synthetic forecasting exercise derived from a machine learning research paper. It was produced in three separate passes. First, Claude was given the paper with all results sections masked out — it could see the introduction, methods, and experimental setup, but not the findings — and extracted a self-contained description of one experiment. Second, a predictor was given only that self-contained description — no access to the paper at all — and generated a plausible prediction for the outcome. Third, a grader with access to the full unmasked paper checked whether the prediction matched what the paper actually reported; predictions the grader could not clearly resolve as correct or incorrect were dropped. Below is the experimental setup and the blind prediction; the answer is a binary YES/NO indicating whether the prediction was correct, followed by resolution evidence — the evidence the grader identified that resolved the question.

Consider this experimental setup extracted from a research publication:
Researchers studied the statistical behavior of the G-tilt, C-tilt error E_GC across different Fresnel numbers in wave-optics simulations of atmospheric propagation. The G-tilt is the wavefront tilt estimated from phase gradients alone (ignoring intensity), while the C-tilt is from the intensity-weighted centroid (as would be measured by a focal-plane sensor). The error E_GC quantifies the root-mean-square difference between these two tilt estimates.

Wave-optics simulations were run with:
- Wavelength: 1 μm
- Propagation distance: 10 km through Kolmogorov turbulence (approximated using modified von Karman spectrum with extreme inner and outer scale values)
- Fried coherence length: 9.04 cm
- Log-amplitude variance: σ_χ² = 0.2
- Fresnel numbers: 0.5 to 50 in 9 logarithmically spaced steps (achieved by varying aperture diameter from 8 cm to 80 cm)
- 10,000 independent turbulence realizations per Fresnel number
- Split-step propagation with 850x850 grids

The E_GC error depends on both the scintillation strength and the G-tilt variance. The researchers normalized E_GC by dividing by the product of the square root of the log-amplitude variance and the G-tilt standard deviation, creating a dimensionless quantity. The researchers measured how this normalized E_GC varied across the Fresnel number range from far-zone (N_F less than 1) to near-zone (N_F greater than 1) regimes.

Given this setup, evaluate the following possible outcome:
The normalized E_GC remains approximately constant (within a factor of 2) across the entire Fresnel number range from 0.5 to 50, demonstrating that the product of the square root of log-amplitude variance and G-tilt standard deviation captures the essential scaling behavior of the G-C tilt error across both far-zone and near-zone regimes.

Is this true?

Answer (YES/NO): NO